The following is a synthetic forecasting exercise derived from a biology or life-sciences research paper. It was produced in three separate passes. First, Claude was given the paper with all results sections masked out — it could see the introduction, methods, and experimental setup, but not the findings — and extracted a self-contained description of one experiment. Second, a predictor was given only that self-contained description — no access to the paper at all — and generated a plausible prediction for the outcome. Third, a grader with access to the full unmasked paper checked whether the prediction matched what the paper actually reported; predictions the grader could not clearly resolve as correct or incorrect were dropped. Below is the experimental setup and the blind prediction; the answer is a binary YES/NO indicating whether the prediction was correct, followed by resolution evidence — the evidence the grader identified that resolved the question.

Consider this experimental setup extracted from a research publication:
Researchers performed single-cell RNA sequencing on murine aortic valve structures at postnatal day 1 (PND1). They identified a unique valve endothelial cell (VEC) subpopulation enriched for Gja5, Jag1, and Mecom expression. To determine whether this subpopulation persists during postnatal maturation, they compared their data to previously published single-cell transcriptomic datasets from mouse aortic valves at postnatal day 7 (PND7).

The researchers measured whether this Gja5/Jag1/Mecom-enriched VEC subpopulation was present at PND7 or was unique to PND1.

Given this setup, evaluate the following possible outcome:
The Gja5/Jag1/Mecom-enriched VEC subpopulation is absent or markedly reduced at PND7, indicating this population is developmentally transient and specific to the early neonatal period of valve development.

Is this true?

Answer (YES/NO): YES